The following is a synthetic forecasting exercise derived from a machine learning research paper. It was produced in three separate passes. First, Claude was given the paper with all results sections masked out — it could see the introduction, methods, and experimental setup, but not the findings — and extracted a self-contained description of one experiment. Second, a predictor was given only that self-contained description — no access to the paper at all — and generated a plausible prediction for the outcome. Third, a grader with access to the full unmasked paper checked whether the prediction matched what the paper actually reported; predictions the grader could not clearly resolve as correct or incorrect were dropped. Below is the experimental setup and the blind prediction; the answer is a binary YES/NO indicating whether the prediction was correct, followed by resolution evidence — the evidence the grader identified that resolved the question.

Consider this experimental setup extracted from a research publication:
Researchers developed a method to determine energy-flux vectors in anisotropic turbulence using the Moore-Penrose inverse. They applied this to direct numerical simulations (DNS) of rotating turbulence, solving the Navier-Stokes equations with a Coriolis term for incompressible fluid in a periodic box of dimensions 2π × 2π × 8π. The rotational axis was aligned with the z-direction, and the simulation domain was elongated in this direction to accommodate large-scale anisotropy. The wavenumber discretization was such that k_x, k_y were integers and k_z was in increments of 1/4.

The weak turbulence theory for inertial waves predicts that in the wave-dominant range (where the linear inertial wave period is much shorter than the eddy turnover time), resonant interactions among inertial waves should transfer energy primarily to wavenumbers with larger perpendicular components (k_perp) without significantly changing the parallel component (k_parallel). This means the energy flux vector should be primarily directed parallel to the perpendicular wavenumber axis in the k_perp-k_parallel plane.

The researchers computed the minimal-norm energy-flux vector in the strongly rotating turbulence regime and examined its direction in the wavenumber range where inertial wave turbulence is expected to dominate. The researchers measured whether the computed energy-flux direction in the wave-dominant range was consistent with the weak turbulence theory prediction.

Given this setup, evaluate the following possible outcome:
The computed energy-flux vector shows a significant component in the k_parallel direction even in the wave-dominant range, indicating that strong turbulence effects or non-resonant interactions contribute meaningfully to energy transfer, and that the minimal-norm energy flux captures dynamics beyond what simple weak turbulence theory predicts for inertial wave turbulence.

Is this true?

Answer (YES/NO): NO